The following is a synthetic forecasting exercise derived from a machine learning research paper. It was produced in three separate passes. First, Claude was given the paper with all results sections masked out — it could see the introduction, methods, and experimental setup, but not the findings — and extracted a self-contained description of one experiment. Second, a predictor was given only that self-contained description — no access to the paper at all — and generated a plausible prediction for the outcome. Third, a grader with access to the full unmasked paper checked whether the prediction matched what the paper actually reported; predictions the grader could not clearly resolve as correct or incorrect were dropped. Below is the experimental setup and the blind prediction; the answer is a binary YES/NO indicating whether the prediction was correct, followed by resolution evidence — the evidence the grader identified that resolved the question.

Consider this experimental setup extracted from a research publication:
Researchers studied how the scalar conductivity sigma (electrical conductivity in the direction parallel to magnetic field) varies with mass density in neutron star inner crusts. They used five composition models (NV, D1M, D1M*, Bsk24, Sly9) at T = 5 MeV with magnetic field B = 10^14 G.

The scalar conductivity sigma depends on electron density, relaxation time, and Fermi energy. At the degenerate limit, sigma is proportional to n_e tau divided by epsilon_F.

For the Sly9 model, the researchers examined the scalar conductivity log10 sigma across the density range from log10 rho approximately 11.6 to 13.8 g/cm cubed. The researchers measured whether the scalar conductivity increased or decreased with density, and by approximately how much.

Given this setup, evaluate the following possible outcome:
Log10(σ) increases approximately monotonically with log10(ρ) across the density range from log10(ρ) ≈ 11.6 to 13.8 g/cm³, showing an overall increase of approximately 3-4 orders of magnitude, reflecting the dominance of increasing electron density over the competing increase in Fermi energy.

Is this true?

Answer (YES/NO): NO